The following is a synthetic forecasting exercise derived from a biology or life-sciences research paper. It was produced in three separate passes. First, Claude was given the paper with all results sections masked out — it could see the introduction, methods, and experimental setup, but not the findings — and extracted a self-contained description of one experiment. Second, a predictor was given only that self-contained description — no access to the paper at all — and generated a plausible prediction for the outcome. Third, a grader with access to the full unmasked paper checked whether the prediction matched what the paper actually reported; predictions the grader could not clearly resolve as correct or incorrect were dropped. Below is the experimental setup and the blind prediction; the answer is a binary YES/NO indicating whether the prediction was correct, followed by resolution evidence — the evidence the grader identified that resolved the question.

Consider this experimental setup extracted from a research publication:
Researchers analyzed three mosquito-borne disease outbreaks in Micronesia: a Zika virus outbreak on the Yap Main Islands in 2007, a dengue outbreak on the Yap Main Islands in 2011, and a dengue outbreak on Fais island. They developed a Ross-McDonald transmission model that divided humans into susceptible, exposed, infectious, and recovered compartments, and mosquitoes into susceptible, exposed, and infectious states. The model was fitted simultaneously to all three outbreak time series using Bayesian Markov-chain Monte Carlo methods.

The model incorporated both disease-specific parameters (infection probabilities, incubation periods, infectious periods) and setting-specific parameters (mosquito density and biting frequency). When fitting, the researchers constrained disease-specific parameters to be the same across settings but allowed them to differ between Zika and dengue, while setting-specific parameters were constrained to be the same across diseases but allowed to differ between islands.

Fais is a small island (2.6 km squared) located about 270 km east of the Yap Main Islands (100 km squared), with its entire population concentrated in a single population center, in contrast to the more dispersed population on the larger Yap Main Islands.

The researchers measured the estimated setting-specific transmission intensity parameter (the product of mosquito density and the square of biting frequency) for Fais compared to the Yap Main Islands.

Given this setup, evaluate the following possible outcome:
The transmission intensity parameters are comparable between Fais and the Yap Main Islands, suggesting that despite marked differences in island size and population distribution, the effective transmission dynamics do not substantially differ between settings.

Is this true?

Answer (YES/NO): NO